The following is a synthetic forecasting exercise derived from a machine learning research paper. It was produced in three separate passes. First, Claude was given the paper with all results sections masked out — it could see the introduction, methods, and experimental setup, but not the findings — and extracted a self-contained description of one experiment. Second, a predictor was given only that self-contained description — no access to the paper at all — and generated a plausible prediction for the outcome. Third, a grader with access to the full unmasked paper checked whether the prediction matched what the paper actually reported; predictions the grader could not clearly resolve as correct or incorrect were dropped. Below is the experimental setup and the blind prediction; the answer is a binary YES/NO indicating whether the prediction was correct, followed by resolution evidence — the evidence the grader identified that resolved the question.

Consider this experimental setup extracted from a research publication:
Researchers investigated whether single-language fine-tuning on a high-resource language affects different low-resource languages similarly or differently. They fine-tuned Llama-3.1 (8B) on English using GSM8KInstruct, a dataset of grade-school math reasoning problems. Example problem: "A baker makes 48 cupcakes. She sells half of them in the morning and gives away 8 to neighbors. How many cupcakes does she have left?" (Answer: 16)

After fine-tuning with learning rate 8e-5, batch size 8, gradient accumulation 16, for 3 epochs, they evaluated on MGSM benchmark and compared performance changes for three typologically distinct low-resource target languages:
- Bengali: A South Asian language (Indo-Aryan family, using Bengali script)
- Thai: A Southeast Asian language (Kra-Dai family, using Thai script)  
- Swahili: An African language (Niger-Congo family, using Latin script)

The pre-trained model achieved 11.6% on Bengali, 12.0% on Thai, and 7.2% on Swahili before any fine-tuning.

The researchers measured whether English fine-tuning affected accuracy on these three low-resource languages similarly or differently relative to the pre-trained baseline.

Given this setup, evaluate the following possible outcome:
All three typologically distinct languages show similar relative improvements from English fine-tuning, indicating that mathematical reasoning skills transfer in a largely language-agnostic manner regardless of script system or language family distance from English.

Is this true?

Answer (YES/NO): NO